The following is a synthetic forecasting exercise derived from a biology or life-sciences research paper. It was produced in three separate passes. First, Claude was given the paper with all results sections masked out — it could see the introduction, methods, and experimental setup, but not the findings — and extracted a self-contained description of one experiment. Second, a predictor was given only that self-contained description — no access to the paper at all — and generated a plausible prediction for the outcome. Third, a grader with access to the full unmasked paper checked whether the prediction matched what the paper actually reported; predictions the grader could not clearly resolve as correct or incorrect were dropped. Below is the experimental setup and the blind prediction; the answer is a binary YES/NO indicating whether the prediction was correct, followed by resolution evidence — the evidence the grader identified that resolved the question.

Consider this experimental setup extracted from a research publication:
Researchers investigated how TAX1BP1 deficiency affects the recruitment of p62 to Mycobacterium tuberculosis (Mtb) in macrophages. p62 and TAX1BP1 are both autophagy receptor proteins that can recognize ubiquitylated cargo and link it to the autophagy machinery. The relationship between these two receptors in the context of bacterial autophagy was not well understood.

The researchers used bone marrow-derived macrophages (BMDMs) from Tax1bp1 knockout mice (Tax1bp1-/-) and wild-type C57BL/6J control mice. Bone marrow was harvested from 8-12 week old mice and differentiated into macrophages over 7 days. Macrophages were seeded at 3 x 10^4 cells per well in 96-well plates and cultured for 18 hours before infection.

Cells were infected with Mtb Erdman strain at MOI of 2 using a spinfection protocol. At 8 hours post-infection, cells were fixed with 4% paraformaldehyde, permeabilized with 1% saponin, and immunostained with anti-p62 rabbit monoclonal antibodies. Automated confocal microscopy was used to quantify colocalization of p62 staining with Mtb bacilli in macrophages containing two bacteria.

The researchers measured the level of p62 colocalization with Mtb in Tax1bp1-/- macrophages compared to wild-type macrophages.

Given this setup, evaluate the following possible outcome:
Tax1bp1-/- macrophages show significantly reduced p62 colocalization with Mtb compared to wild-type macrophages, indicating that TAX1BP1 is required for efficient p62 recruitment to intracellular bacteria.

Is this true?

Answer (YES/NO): NO